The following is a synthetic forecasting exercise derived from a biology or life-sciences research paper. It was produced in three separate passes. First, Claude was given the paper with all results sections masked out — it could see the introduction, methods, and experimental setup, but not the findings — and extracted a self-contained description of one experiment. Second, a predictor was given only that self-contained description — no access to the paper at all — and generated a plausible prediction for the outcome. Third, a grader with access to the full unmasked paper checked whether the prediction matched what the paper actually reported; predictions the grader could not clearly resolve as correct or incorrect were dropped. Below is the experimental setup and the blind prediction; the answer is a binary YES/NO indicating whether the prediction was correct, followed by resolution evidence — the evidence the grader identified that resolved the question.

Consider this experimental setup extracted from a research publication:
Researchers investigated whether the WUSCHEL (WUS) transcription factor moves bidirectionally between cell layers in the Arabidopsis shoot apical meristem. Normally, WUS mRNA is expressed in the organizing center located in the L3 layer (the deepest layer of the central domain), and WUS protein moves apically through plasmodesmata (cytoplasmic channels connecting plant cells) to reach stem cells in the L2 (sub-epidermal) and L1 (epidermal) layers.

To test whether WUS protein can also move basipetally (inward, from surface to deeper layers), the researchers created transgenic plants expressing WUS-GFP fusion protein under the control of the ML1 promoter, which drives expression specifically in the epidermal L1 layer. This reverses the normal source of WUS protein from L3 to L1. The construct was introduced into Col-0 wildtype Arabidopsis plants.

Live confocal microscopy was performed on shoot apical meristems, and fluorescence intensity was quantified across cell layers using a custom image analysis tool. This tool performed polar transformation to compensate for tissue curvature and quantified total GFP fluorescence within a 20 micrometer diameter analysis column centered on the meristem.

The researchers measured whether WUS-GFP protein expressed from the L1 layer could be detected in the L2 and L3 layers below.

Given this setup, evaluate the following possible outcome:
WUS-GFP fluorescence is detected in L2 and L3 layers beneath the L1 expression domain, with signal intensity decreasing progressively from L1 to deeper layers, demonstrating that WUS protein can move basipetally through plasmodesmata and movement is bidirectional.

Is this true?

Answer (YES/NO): YES